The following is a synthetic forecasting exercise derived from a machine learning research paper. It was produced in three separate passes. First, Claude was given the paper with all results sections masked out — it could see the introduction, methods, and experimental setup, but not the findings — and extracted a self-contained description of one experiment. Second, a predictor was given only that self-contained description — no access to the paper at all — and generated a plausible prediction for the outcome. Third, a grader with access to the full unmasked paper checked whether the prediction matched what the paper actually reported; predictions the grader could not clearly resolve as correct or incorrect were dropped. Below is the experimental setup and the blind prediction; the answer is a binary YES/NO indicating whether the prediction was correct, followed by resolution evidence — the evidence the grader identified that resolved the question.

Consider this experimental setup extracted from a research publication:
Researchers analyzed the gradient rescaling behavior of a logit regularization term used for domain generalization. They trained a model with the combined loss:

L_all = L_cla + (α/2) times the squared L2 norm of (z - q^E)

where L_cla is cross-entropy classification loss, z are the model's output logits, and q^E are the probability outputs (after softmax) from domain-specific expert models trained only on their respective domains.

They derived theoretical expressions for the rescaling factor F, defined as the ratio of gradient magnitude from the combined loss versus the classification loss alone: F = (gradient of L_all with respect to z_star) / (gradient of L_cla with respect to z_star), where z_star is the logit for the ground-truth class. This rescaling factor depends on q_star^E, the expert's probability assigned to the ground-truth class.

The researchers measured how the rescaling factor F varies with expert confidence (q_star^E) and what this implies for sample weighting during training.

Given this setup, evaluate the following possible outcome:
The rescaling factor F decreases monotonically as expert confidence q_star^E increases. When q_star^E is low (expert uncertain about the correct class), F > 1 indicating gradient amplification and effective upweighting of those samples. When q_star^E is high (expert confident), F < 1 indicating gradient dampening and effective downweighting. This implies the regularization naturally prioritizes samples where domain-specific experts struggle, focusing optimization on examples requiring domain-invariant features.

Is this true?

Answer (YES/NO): NO